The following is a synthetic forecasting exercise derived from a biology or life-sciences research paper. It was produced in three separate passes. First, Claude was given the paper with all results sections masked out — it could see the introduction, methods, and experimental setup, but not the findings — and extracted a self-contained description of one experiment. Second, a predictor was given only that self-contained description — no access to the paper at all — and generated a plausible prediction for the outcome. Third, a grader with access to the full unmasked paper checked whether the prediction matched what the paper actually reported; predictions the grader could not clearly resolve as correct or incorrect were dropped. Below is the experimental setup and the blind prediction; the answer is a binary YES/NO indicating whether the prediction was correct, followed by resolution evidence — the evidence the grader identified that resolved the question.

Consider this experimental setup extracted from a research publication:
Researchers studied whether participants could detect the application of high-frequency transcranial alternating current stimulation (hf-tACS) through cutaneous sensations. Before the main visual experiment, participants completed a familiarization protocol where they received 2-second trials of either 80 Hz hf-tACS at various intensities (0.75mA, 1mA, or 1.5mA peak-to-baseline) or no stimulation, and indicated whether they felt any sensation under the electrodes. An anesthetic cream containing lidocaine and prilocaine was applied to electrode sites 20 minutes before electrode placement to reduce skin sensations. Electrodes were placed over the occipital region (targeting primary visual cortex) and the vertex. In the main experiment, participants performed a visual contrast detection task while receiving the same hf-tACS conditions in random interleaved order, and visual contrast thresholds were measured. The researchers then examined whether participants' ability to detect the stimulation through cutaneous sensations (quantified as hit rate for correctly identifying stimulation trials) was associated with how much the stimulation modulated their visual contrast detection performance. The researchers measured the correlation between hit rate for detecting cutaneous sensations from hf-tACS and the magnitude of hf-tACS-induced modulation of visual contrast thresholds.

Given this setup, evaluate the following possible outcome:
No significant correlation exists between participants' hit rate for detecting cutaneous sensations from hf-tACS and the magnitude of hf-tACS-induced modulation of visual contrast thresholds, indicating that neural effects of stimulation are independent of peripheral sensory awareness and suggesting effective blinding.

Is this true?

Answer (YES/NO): YES